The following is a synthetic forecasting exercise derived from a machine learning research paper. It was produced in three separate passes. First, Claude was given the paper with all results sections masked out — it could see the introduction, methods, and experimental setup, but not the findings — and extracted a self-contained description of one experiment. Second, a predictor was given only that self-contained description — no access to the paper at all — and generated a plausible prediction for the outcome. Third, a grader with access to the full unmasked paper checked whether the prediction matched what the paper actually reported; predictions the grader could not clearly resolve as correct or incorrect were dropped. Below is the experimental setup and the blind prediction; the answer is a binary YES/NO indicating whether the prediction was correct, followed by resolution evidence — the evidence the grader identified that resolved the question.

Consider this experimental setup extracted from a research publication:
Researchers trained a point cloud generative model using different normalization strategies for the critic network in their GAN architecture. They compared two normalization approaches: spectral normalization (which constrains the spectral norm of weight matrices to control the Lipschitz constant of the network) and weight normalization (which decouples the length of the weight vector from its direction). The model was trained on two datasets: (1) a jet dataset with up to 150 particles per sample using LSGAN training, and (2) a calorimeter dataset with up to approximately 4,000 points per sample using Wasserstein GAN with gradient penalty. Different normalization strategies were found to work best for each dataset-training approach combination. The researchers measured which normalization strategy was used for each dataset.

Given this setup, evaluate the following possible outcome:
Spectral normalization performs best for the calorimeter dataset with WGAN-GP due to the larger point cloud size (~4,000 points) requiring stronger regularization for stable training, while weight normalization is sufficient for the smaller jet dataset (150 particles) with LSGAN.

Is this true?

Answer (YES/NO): YES